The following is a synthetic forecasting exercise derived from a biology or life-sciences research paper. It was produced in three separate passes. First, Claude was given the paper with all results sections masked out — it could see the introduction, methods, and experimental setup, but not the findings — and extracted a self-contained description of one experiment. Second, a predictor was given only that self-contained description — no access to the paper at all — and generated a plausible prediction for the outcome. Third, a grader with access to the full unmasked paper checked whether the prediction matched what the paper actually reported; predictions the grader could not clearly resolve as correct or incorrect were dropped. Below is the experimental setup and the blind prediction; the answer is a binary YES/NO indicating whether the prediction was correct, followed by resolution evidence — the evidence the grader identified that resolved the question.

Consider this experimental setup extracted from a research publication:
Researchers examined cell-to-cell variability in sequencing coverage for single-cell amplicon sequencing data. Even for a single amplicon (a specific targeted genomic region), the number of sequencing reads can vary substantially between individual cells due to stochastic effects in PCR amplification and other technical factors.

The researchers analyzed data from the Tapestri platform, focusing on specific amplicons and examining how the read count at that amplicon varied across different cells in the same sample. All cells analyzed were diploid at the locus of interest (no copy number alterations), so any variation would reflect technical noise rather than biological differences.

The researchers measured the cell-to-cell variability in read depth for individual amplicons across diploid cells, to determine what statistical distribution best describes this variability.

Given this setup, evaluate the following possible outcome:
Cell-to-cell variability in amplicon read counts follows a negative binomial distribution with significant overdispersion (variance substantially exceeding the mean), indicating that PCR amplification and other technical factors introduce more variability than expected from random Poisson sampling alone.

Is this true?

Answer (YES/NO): YES